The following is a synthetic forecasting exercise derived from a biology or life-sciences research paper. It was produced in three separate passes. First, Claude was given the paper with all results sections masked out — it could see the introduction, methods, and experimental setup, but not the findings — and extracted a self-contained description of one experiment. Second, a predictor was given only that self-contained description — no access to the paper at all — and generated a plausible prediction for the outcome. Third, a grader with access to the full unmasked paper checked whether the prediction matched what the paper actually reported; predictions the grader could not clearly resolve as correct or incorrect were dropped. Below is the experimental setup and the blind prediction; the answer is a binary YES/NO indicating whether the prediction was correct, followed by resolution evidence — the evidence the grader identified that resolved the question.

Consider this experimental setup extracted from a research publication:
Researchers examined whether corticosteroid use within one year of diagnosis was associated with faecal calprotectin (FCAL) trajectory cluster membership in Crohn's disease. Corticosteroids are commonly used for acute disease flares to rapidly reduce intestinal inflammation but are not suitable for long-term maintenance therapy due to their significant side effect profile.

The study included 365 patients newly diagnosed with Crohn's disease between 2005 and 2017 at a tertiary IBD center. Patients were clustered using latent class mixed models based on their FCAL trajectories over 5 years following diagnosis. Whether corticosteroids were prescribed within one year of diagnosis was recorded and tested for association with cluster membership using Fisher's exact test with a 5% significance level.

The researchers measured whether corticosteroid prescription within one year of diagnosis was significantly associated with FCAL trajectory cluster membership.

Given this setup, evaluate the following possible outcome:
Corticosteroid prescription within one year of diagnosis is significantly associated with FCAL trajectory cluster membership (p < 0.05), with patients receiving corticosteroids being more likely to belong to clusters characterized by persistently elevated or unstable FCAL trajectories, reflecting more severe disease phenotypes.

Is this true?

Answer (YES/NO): NO